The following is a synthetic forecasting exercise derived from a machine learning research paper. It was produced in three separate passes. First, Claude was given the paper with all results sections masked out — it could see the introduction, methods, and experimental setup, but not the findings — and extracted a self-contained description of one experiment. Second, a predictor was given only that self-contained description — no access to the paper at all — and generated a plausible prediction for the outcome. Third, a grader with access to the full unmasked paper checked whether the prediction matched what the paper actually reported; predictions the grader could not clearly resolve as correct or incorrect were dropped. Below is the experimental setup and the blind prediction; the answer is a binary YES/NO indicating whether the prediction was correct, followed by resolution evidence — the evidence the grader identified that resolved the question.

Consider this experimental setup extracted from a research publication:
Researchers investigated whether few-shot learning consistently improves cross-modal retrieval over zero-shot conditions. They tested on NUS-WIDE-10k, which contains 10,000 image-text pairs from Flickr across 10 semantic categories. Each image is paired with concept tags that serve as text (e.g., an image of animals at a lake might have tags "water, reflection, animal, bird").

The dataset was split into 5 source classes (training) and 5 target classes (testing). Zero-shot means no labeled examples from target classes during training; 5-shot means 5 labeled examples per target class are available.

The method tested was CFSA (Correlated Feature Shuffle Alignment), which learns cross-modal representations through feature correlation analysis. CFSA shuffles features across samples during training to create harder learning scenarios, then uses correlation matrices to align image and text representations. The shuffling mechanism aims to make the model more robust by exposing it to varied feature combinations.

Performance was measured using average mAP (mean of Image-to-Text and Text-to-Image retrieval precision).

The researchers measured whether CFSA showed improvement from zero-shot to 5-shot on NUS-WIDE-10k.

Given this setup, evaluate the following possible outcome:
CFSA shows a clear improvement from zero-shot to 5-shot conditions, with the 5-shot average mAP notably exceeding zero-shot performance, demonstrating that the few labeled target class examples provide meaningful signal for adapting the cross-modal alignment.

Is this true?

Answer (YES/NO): NO